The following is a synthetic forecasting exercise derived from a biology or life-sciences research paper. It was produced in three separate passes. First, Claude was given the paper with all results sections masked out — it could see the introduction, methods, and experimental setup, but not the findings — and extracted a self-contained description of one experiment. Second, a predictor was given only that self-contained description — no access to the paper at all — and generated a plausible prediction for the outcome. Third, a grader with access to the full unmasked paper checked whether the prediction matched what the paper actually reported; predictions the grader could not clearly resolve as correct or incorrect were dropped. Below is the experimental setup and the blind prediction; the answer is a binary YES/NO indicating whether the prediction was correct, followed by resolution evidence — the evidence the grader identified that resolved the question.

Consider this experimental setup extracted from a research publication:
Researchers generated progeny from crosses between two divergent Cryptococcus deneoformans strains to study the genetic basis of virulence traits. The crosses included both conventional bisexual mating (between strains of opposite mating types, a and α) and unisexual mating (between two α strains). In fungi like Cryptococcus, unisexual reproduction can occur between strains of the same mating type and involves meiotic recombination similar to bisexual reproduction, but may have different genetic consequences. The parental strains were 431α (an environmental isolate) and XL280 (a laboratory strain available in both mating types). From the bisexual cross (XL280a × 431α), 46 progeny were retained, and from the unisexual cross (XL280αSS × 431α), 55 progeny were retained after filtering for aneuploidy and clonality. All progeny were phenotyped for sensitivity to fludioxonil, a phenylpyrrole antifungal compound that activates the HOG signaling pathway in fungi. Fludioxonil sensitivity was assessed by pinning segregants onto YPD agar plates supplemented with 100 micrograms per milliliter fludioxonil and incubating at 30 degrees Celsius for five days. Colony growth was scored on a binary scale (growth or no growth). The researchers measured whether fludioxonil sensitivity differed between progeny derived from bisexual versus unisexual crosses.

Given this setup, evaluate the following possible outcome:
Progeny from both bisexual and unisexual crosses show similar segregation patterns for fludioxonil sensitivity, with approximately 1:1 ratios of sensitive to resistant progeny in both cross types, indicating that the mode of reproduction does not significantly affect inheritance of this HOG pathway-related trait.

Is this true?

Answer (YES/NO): NO